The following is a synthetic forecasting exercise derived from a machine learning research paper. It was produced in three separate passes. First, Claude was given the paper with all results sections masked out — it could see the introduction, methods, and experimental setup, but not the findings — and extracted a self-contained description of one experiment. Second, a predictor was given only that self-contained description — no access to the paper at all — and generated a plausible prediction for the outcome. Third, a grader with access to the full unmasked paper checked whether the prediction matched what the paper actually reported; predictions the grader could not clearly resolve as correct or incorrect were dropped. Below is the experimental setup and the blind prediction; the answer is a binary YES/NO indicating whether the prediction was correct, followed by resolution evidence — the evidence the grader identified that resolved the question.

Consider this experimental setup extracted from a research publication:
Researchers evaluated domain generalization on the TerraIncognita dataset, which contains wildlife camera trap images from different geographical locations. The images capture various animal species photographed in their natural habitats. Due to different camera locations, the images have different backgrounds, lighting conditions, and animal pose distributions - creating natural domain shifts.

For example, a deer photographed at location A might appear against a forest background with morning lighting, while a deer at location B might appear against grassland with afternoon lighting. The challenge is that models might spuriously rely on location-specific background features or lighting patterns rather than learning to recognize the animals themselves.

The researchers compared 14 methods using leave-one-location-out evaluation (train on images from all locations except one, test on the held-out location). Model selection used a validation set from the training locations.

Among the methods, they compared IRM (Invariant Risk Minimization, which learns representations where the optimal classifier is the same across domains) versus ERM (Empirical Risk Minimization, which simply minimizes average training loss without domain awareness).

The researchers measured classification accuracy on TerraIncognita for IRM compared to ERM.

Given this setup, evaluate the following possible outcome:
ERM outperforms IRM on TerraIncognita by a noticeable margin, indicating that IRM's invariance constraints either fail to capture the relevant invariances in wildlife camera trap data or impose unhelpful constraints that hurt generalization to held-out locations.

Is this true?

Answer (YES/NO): NO